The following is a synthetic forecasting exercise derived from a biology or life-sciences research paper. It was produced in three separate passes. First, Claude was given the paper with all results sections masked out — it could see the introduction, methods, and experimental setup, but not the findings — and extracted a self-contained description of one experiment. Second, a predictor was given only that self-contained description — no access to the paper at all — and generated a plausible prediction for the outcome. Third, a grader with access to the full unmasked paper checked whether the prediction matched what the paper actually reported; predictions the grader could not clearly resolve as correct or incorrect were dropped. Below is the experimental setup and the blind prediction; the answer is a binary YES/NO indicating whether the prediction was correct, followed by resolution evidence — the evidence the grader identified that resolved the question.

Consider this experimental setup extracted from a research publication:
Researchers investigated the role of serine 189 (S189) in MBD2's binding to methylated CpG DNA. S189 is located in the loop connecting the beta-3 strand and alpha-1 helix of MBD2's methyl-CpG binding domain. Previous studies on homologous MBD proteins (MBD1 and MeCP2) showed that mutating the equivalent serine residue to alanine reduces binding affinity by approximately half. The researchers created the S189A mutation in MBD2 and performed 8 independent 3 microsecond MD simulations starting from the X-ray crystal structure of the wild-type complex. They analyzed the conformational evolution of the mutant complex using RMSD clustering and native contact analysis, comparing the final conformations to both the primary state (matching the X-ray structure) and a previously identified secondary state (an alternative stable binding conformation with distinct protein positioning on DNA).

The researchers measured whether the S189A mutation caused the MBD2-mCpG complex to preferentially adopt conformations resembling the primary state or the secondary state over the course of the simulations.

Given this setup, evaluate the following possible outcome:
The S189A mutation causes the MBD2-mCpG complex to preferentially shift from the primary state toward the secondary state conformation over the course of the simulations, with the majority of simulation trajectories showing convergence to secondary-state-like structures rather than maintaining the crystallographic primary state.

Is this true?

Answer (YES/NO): YES